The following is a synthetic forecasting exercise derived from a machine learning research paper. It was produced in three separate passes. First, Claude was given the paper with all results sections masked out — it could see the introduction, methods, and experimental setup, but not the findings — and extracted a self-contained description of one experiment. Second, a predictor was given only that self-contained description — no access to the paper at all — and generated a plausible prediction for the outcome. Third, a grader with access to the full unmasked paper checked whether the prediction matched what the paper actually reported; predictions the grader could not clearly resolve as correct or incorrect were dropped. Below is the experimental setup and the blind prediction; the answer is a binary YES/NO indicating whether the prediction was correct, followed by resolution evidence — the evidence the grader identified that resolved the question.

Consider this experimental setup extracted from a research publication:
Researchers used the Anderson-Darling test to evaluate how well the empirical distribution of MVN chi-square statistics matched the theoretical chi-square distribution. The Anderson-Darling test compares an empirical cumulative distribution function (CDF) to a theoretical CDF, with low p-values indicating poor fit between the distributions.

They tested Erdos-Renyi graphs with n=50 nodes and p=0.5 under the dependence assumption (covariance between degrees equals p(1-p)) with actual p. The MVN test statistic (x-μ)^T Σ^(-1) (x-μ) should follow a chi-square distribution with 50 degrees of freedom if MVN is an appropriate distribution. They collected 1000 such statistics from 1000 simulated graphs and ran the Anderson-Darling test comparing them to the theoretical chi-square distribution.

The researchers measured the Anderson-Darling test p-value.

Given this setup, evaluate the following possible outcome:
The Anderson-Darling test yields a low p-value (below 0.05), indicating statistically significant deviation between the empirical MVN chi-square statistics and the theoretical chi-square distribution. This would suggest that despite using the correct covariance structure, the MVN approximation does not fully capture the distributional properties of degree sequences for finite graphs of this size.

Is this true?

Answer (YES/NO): NO